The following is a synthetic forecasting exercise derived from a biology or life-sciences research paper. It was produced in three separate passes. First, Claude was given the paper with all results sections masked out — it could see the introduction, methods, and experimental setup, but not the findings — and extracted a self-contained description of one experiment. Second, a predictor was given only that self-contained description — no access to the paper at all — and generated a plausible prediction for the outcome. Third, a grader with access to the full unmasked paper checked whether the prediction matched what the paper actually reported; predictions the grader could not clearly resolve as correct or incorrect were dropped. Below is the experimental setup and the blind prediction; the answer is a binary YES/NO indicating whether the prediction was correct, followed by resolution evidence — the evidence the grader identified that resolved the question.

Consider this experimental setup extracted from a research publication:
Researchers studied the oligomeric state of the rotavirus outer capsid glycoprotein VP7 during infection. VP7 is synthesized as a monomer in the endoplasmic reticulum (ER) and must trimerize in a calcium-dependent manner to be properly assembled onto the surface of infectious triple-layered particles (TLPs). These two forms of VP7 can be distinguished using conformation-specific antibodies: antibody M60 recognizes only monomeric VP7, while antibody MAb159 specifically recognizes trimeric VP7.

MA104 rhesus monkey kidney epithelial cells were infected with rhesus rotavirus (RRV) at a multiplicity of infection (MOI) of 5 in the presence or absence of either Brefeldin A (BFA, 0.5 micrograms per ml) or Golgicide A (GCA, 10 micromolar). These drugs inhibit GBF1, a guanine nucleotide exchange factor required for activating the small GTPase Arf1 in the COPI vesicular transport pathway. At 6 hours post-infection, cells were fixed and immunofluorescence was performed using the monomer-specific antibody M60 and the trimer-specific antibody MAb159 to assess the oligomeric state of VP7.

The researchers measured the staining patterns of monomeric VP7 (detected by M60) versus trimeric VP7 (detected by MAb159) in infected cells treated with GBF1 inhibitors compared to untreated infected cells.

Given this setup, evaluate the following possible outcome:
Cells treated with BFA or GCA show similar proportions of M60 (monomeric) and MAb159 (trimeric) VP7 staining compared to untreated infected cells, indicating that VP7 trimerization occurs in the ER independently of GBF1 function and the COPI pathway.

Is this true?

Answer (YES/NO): NO